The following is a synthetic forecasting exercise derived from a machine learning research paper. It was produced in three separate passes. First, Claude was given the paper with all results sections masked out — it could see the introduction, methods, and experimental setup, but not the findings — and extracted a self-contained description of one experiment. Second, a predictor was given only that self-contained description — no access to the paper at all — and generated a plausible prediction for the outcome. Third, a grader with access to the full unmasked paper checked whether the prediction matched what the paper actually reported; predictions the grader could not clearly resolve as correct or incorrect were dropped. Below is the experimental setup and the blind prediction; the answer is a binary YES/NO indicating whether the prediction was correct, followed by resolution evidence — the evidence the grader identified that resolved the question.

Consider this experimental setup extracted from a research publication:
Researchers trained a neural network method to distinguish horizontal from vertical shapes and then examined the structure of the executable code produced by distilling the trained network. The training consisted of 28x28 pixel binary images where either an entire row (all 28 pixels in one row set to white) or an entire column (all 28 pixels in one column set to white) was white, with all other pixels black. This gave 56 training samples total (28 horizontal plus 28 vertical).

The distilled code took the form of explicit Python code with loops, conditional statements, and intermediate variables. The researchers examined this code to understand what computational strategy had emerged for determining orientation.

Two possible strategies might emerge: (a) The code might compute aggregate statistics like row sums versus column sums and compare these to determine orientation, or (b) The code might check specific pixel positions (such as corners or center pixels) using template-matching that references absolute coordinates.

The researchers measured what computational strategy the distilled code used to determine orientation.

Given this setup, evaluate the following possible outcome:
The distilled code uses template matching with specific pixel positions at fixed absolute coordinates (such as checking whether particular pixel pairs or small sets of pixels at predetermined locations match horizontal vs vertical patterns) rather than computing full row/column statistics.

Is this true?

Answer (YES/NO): NO